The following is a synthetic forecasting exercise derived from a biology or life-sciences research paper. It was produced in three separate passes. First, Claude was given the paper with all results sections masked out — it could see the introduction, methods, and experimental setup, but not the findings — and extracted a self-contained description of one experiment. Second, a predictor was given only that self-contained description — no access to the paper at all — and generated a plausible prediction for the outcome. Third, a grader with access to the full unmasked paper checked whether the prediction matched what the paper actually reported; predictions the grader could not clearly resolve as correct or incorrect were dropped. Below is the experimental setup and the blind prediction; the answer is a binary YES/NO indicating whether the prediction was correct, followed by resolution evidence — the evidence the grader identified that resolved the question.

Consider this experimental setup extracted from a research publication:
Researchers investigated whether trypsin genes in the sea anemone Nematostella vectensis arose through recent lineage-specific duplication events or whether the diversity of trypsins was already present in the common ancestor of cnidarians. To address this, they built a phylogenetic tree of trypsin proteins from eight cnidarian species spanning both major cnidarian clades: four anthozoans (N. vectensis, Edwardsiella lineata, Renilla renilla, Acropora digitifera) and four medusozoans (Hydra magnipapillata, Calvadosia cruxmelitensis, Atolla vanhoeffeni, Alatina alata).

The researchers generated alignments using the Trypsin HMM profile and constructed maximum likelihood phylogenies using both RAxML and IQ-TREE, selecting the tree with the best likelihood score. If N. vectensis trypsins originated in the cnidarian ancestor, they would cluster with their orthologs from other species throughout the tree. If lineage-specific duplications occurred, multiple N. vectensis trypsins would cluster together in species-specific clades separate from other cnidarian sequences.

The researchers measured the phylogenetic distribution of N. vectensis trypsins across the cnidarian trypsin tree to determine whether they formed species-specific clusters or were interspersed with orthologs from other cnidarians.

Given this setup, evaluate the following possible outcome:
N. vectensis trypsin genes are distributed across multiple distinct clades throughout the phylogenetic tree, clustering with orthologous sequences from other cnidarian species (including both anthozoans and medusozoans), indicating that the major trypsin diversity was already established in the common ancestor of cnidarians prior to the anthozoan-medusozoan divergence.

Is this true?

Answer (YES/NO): YES